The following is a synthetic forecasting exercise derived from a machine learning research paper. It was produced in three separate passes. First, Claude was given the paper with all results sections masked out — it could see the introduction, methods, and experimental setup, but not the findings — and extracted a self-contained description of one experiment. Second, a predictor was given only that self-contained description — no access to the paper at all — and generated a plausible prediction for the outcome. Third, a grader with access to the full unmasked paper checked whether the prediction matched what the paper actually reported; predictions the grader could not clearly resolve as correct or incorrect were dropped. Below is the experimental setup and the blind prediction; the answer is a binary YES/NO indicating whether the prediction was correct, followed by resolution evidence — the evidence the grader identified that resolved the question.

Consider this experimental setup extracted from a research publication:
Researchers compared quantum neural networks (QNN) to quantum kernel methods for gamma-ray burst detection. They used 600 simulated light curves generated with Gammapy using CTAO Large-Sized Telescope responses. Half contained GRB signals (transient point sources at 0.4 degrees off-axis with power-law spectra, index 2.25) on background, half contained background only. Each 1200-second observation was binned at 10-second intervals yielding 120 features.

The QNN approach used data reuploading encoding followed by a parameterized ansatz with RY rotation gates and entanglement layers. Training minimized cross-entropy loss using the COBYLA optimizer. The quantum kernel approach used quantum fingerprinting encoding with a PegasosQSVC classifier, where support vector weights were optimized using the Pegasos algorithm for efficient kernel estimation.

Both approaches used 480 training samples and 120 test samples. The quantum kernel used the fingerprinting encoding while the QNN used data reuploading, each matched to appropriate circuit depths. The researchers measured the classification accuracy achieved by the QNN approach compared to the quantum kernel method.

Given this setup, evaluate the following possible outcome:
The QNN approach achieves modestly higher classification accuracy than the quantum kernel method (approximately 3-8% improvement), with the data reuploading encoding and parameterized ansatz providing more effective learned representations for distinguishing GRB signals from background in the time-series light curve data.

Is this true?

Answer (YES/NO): NO